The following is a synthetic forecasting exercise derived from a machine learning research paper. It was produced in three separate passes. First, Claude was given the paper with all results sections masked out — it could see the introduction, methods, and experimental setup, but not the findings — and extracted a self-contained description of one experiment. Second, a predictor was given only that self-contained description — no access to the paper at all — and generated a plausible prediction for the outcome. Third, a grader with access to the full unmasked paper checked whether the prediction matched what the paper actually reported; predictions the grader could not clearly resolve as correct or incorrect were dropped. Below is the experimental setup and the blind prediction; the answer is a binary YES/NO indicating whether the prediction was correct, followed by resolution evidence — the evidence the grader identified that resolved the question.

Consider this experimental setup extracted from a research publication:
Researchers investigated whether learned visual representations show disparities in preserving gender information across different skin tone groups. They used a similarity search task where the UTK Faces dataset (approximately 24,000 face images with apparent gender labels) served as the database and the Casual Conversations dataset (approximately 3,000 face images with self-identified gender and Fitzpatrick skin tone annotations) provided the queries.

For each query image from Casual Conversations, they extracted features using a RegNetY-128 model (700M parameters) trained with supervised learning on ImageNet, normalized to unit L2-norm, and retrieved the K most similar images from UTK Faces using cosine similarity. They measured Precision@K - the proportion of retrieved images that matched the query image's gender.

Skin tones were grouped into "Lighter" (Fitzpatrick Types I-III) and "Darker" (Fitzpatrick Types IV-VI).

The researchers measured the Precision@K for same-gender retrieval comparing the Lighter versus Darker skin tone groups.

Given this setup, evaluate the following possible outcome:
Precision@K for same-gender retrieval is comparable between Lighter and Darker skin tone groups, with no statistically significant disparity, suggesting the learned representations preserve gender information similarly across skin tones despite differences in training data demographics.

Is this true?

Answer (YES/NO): NO